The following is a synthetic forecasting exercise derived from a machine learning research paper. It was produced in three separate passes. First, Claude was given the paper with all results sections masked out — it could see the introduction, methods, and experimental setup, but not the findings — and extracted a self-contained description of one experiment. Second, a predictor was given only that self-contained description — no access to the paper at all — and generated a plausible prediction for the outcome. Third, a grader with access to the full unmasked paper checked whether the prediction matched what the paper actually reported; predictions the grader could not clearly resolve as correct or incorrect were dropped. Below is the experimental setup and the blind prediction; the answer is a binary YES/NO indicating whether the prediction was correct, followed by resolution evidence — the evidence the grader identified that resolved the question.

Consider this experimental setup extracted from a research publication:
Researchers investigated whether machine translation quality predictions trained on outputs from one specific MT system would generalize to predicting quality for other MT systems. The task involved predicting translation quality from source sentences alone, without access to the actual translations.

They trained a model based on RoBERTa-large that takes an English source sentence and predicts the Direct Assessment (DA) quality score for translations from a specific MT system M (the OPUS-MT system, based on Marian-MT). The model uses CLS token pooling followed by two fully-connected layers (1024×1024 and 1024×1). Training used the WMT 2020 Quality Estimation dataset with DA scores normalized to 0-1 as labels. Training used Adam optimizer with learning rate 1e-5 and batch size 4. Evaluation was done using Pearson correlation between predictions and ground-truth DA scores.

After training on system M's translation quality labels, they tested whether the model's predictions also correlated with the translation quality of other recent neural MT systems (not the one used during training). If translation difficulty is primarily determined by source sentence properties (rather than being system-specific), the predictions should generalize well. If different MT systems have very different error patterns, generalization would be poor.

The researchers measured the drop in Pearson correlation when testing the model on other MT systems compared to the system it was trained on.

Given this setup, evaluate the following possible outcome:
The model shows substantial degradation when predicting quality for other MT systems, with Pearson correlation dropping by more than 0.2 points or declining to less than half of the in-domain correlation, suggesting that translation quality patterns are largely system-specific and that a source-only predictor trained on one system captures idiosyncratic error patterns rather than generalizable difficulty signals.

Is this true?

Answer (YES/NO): NO